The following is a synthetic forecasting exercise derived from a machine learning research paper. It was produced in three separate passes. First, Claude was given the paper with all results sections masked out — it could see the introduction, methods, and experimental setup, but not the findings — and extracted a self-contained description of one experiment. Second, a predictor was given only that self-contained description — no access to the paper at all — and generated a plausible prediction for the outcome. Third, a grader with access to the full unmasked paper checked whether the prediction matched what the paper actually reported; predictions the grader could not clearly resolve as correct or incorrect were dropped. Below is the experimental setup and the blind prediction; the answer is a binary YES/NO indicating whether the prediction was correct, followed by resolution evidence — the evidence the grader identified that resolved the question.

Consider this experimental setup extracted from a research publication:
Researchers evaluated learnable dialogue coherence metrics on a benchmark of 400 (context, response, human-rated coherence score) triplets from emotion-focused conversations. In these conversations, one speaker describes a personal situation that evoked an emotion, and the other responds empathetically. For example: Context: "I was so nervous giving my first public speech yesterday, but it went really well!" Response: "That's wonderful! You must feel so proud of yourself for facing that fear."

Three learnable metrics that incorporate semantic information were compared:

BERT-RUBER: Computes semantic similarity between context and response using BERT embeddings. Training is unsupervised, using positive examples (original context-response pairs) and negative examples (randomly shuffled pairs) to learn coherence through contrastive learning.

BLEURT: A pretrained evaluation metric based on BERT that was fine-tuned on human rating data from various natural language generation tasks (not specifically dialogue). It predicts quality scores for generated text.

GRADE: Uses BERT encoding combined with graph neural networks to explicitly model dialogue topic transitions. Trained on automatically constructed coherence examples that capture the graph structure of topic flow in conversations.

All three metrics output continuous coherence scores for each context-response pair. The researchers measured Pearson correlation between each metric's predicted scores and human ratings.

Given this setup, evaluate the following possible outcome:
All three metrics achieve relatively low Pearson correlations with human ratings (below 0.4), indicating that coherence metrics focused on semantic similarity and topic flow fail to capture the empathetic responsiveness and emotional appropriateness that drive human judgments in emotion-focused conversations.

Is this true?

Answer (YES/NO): YES